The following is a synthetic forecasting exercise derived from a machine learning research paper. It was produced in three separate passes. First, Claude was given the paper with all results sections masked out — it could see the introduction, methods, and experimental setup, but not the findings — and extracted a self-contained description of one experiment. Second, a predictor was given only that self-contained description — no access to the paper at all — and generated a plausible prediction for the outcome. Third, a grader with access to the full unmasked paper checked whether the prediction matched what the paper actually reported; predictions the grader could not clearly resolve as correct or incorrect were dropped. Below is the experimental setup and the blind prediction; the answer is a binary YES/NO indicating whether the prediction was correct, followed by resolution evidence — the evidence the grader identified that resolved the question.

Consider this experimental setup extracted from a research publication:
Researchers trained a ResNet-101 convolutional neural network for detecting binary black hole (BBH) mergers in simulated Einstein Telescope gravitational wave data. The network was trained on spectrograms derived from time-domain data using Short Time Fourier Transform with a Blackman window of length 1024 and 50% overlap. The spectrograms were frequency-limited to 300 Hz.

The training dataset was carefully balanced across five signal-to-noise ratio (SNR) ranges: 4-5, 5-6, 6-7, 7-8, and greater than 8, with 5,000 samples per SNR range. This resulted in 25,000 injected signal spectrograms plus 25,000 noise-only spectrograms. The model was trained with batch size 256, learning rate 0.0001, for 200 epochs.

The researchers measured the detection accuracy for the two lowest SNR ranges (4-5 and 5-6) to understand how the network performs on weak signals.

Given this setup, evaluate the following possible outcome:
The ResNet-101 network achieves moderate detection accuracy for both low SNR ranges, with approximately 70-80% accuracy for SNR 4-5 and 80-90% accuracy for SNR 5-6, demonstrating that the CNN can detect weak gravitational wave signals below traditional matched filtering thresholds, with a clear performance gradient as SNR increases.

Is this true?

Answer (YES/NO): NO